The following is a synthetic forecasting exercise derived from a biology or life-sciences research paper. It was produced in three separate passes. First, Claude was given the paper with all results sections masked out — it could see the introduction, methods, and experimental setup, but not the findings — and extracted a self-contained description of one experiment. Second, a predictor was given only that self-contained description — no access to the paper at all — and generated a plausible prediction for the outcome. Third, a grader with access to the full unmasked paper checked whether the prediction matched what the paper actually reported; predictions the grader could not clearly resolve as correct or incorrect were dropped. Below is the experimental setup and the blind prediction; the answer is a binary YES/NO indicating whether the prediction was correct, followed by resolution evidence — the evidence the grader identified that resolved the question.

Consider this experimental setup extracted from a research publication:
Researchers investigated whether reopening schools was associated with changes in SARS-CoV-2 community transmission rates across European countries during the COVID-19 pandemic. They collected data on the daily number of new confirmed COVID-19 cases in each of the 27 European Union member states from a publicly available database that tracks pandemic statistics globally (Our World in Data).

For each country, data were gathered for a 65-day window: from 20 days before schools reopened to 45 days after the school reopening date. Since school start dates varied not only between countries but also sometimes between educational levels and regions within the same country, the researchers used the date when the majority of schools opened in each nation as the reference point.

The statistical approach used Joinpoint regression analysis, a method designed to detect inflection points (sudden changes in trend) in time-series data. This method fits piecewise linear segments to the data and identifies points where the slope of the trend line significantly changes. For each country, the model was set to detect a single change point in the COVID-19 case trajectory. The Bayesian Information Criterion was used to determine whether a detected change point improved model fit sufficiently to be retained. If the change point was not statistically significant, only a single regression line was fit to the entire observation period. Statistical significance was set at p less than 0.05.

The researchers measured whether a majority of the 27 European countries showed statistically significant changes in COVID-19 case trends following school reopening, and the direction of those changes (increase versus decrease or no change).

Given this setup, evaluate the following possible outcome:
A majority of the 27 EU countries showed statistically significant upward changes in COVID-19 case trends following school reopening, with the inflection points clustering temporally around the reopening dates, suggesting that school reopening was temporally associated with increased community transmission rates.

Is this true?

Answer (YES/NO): NO